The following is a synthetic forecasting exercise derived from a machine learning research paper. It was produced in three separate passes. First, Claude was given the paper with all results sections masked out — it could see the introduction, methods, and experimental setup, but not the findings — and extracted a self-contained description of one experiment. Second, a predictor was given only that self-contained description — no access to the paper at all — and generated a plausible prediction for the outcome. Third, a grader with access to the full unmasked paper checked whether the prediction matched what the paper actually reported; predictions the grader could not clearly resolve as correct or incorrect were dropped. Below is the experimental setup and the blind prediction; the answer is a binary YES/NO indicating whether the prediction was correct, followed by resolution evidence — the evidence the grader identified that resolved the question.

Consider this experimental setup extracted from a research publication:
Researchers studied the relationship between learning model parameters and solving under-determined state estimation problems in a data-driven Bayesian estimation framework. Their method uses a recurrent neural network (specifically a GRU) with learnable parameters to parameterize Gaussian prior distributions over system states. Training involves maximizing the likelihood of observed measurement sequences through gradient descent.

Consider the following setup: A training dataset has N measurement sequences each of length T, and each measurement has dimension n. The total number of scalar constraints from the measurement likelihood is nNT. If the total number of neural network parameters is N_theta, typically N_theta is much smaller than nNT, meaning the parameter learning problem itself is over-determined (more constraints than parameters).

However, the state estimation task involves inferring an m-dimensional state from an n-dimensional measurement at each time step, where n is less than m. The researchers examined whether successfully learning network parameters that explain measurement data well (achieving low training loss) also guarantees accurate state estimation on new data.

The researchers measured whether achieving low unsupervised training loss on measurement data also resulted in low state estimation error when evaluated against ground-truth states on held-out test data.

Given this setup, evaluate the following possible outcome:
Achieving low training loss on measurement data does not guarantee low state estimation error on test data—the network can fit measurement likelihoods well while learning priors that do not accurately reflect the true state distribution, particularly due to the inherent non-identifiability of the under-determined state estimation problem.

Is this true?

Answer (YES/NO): YES